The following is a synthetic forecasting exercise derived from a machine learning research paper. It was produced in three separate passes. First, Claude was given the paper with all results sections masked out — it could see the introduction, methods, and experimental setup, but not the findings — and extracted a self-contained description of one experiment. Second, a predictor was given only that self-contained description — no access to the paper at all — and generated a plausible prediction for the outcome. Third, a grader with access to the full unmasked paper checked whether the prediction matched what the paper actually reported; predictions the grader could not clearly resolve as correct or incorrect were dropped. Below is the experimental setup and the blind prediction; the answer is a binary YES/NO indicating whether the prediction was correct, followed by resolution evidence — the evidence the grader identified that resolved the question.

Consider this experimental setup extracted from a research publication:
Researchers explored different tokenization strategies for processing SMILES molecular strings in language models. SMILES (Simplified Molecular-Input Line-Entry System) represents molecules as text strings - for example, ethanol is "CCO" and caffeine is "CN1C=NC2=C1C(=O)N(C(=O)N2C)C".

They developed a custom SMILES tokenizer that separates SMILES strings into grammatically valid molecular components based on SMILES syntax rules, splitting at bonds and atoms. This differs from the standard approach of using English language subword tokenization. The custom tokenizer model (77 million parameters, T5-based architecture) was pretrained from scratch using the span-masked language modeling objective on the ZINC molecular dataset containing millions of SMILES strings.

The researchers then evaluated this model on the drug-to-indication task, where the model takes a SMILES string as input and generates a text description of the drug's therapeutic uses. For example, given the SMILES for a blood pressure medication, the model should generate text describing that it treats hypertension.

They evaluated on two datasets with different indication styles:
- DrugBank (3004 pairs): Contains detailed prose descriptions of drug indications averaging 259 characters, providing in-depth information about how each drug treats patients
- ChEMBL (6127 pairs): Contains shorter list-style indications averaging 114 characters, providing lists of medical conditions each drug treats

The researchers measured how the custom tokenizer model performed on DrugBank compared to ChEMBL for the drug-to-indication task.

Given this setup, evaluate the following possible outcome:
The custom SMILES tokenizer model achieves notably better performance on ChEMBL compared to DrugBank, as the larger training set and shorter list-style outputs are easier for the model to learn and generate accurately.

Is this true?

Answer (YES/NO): NO